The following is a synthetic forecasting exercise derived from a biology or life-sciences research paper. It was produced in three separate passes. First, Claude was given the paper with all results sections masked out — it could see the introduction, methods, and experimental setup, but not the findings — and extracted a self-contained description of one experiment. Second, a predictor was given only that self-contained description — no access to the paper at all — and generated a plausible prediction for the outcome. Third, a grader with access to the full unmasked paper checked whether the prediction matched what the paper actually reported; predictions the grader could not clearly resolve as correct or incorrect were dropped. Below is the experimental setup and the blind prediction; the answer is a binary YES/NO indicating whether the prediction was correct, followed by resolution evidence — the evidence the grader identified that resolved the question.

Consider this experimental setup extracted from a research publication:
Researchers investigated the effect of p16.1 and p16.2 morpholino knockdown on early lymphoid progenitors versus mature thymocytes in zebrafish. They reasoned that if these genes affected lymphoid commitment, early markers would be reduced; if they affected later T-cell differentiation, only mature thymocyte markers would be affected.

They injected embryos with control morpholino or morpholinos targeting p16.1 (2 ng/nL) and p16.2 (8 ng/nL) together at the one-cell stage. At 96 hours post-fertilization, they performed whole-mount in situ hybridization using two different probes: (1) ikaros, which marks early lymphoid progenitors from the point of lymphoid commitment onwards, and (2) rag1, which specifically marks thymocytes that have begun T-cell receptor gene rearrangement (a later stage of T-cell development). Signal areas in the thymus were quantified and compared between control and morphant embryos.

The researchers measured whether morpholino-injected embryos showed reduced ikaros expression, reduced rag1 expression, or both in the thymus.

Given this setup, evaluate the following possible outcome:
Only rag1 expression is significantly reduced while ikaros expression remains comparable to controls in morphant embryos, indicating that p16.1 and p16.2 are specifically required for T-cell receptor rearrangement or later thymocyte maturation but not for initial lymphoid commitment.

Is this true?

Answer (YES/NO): NO